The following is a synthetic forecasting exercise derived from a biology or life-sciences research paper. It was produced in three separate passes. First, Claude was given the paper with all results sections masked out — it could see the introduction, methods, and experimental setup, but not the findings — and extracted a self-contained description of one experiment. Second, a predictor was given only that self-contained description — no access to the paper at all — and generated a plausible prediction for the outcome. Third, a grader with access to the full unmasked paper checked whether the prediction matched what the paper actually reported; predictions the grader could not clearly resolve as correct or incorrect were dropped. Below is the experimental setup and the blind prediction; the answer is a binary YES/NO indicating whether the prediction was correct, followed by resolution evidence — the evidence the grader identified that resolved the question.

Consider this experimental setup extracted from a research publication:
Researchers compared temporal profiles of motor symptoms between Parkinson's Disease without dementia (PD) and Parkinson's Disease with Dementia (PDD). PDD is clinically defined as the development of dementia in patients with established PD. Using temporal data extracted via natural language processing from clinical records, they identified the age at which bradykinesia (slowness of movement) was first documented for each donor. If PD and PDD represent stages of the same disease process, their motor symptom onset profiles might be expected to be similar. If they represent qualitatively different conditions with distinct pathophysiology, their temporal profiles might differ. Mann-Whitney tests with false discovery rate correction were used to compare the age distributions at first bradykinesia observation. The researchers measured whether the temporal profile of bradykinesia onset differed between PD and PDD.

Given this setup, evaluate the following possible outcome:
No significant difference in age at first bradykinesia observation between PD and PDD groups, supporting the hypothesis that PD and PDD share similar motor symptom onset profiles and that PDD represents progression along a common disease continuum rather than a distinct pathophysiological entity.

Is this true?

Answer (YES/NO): YES